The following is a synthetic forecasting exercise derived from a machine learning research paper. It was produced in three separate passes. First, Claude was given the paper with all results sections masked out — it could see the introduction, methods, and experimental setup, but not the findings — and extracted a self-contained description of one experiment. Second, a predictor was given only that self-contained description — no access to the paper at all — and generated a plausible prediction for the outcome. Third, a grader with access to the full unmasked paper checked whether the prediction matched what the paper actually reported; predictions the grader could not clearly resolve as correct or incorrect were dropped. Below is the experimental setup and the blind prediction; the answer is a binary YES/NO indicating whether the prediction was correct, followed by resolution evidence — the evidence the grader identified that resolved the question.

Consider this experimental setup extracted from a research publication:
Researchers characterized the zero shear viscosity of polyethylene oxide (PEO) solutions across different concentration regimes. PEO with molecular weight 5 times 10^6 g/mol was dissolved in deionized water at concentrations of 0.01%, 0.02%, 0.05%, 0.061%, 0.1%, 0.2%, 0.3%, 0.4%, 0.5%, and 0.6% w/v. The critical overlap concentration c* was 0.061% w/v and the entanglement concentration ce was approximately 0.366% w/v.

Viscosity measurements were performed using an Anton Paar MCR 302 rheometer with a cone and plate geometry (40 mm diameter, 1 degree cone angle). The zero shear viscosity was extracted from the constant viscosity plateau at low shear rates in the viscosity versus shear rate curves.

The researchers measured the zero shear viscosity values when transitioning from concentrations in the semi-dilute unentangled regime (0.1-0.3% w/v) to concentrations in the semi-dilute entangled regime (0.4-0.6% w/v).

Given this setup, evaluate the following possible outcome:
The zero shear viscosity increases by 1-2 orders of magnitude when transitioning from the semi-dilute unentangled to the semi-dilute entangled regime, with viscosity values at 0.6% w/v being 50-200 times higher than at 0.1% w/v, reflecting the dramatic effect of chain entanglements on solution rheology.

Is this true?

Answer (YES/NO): YES